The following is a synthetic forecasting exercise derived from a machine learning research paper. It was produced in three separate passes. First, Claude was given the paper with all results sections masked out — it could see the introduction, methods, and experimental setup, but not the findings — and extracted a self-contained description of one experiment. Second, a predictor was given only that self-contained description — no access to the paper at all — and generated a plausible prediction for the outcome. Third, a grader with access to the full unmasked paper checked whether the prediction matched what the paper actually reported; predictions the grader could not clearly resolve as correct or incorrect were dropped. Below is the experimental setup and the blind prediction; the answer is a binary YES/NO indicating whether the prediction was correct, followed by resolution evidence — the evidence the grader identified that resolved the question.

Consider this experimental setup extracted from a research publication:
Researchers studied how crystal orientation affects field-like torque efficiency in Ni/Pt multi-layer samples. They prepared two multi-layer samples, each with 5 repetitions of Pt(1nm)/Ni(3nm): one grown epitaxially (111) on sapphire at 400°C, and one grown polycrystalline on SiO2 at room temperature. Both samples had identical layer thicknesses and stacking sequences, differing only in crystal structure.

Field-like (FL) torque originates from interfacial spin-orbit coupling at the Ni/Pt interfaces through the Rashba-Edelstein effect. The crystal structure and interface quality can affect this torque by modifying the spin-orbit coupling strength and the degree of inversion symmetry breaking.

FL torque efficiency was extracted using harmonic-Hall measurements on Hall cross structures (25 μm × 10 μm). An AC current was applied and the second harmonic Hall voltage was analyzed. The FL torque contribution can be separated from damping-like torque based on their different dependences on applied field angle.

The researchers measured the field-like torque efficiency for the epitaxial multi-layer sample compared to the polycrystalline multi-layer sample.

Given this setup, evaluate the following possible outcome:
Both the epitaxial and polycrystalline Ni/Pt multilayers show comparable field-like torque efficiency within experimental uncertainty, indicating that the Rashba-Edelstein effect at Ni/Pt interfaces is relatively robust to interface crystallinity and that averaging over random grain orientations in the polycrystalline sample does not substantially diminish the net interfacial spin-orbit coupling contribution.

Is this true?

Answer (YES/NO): NO